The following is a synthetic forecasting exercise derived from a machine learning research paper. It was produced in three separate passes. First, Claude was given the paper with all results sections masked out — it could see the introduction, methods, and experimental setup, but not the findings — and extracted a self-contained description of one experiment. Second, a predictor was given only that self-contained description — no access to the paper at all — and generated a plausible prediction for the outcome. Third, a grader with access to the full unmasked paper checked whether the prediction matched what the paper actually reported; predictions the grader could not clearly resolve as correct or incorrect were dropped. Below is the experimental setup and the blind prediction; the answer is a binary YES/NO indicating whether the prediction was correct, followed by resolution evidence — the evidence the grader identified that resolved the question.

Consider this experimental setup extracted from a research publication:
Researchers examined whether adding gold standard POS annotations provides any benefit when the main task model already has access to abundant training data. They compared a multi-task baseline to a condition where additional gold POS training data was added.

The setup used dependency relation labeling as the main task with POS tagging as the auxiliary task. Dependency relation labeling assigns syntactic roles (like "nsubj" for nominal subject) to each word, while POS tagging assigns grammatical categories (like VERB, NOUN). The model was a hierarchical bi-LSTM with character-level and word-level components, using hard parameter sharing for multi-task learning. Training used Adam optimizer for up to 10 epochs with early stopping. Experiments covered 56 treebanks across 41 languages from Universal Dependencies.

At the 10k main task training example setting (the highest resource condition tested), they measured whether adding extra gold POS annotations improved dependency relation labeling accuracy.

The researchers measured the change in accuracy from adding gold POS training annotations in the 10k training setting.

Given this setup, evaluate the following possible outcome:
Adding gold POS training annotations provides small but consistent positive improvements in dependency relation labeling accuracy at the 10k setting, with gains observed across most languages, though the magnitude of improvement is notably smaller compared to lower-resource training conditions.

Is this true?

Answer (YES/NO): NO